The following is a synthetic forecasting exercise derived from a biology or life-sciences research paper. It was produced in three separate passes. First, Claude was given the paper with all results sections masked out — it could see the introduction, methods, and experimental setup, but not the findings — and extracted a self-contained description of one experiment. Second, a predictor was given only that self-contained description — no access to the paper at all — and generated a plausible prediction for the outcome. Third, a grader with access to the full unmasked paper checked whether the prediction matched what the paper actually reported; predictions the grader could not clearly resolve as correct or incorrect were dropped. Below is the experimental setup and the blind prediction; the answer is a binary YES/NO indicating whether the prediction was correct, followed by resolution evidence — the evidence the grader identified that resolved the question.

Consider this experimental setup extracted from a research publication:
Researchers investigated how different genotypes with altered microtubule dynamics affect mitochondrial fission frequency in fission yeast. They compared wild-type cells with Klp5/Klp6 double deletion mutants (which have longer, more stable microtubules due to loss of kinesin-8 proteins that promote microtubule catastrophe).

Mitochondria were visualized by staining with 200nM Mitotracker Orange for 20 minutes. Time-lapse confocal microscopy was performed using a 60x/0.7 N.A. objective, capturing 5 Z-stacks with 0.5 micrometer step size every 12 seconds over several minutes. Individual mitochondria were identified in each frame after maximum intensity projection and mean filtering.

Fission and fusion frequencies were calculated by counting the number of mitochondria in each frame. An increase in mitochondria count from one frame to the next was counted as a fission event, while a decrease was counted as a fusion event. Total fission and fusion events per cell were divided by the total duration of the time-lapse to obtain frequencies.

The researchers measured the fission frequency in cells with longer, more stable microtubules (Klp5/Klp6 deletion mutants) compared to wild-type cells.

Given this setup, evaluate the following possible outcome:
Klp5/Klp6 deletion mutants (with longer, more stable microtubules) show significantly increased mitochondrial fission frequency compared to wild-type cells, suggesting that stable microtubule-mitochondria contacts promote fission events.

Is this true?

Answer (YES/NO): NO